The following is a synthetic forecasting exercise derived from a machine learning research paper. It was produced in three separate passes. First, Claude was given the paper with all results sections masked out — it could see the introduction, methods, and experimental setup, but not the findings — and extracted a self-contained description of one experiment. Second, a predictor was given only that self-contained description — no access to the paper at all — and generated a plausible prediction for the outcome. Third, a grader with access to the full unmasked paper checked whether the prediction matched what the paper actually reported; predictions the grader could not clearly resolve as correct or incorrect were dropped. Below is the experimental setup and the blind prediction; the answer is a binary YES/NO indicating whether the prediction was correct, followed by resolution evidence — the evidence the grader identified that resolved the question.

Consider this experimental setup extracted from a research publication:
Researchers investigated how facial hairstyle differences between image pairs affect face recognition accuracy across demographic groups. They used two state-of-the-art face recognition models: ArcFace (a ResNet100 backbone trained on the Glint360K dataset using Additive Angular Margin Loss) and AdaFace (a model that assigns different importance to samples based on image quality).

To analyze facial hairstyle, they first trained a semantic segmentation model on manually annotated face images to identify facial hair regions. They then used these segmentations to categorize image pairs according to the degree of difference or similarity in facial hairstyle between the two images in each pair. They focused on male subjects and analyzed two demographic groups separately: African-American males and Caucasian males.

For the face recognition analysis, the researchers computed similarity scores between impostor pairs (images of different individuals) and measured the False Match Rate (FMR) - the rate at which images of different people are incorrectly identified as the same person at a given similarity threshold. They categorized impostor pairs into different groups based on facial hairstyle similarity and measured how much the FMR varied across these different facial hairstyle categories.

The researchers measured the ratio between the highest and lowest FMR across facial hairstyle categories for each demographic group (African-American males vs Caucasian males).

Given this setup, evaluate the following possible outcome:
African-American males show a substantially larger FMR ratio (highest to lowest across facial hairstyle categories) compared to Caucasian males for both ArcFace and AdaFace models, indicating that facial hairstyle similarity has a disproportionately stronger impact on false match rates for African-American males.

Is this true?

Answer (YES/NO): NO